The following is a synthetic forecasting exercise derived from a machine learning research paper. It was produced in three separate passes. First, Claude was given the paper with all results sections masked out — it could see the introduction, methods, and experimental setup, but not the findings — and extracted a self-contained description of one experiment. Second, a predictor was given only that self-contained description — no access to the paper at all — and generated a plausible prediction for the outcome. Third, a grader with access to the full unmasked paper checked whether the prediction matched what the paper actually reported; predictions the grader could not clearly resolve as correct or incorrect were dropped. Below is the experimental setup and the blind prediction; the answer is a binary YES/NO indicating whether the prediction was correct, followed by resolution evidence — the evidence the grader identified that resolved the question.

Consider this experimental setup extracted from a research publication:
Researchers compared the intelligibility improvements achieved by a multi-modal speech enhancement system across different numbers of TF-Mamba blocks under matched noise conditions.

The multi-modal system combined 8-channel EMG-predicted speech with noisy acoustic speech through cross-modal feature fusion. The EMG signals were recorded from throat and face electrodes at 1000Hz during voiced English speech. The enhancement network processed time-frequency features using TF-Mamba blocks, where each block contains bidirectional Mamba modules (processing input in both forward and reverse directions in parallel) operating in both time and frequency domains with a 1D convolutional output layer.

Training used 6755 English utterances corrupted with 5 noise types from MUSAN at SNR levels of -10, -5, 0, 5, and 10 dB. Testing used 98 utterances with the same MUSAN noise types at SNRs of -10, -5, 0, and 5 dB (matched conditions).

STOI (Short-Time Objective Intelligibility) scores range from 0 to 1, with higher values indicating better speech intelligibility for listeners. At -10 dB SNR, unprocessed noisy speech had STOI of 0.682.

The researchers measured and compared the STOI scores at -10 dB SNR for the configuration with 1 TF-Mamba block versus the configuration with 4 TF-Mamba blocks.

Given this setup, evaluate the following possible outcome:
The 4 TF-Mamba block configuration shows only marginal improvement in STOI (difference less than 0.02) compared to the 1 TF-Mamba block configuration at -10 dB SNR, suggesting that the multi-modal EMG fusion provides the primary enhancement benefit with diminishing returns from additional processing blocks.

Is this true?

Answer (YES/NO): NO